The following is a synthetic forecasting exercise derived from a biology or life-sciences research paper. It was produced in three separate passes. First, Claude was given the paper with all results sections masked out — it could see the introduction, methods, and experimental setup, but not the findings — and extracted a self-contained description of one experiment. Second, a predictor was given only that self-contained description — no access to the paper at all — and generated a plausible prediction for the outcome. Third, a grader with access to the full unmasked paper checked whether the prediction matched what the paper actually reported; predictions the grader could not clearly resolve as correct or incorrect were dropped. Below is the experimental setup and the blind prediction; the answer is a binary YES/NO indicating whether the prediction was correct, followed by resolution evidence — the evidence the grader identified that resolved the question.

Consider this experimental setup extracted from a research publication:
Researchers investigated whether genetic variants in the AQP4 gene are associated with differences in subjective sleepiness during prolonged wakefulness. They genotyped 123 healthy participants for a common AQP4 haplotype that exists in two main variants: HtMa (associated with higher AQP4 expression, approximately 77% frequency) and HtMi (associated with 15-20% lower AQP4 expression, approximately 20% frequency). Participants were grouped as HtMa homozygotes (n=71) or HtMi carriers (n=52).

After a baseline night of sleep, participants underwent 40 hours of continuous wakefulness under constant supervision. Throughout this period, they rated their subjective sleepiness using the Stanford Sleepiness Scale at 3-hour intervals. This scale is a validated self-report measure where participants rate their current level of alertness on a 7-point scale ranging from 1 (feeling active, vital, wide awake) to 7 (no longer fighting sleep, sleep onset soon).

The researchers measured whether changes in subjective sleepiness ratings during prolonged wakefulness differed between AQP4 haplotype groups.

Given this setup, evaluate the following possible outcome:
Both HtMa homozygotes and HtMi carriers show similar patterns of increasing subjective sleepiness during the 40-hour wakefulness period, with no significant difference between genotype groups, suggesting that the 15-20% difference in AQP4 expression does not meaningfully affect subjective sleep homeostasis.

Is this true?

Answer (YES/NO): NO